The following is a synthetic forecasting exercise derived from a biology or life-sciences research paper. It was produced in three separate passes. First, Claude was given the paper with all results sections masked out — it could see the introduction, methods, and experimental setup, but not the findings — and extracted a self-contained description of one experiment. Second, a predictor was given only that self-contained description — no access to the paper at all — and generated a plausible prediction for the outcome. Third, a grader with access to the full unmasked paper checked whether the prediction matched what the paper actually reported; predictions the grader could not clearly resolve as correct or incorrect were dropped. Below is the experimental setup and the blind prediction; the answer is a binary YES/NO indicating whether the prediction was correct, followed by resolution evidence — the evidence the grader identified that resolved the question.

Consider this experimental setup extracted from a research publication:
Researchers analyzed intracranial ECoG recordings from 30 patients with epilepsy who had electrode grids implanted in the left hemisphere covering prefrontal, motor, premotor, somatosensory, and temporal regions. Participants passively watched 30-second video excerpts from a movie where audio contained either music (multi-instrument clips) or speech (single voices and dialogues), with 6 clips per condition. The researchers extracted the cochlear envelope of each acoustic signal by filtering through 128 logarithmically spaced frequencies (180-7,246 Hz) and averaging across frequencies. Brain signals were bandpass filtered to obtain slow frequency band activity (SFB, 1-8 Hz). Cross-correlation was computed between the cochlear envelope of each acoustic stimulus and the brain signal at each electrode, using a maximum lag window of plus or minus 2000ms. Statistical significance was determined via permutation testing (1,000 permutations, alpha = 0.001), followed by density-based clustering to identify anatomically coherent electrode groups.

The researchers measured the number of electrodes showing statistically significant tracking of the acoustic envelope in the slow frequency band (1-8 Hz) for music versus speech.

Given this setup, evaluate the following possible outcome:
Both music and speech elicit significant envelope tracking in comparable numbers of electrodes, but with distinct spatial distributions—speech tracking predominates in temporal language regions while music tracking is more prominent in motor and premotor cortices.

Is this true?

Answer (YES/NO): NO